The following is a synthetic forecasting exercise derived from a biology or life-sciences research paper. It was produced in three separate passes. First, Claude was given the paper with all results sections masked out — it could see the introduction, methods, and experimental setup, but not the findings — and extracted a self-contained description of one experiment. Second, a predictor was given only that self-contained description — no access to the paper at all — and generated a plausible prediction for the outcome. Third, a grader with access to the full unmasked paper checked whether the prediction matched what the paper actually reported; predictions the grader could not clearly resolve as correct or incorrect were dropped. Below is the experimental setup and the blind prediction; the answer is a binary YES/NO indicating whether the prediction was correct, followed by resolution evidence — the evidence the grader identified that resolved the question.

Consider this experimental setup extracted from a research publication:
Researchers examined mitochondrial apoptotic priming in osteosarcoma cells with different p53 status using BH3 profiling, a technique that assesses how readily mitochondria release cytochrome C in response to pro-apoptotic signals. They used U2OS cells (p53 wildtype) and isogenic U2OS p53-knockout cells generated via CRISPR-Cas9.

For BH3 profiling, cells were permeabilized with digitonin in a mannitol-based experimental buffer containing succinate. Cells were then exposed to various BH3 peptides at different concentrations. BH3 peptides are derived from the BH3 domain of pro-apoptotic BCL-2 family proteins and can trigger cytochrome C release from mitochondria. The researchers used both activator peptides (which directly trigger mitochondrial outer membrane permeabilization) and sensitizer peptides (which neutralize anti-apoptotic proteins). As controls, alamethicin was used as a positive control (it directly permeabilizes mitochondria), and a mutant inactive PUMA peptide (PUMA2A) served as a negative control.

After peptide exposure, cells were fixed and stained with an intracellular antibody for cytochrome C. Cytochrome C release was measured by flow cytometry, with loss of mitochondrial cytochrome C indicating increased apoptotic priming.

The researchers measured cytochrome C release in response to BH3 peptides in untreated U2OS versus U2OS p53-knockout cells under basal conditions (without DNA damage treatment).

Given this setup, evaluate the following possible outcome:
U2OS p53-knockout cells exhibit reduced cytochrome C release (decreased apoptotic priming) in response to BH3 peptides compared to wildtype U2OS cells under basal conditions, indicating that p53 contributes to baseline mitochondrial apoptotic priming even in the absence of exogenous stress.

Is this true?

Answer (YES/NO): NO